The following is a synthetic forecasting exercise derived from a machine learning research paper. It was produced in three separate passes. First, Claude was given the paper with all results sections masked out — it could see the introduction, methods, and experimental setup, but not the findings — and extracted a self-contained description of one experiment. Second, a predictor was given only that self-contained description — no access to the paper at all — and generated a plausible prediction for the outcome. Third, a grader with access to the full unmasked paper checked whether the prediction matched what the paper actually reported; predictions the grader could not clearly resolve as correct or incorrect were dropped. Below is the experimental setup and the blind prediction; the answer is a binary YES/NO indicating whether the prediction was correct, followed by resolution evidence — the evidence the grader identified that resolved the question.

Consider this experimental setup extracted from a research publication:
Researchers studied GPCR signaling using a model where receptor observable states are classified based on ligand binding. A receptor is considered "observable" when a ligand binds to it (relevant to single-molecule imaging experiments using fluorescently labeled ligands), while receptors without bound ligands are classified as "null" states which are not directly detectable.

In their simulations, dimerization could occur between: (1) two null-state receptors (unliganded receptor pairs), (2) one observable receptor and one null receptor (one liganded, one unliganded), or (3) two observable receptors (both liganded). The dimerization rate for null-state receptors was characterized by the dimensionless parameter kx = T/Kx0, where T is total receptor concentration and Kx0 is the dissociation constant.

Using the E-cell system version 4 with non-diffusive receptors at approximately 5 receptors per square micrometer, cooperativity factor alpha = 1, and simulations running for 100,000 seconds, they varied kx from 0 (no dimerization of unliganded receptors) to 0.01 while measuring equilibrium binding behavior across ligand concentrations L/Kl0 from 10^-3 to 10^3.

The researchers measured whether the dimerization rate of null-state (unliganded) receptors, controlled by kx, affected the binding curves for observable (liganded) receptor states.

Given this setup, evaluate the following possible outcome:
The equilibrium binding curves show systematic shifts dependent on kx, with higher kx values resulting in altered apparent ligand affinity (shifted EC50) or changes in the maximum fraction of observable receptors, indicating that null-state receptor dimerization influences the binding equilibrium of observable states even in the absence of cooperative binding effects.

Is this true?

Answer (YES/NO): YES